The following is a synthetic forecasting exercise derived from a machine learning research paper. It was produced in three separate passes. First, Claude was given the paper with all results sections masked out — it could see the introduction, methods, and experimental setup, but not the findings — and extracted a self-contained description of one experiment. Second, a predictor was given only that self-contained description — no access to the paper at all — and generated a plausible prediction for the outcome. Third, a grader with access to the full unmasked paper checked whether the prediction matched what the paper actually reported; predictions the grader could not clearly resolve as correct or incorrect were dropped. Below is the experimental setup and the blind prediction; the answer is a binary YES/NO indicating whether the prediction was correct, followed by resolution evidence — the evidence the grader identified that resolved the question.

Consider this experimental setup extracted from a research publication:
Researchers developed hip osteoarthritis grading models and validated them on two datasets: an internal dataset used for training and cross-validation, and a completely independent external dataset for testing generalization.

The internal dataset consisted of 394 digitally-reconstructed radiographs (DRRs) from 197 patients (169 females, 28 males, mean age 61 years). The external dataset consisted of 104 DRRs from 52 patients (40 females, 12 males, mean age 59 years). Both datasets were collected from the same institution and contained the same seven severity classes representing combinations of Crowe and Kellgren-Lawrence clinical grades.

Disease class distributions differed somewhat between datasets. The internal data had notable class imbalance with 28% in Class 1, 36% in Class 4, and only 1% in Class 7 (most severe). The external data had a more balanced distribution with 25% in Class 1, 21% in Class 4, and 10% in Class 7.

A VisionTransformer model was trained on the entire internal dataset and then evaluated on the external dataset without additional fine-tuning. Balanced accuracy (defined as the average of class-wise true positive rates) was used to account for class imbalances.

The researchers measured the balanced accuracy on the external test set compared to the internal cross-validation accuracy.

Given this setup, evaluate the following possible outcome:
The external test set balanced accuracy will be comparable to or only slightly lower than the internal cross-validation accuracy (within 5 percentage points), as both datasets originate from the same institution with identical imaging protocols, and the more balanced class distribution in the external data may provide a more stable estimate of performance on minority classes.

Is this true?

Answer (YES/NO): NO